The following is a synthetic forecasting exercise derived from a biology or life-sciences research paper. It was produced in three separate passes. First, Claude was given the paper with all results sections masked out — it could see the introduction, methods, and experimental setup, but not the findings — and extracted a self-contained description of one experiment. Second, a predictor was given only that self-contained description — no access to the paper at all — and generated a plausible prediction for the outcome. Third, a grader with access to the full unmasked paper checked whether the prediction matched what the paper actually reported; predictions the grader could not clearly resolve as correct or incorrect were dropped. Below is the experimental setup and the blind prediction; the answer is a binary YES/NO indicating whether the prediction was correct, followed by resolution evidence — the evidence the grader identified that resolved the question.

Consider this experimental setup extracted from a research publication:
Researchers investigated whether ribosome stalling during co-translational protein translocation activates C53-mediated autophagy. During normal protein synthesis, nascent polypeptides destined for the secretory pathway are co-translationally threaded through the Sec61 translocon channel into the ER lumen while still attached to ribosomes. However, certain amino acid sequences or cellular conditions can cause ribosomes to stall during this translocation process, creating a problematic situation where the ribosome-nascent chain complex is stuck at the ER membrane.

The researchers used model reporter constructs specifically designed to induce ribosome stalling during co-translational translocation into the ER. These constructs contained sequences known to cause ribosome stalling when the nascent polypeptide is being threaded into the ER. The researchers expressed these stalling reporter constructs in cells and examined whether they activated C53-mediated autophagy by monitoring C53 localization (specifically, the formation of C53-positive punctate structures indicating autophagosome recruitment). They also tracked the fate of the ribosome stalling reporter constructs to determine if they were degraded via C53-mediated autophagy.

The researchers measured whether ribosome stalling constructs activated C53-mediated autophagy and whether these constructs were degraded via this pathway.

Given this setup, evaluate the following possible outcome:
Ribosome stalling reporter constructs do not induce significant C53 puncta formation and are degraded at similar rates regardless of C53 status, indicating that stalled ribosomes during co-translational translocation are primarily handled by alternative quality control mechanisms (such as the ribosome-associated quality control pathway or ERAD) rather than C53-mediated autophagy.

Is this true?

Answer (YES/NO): NO